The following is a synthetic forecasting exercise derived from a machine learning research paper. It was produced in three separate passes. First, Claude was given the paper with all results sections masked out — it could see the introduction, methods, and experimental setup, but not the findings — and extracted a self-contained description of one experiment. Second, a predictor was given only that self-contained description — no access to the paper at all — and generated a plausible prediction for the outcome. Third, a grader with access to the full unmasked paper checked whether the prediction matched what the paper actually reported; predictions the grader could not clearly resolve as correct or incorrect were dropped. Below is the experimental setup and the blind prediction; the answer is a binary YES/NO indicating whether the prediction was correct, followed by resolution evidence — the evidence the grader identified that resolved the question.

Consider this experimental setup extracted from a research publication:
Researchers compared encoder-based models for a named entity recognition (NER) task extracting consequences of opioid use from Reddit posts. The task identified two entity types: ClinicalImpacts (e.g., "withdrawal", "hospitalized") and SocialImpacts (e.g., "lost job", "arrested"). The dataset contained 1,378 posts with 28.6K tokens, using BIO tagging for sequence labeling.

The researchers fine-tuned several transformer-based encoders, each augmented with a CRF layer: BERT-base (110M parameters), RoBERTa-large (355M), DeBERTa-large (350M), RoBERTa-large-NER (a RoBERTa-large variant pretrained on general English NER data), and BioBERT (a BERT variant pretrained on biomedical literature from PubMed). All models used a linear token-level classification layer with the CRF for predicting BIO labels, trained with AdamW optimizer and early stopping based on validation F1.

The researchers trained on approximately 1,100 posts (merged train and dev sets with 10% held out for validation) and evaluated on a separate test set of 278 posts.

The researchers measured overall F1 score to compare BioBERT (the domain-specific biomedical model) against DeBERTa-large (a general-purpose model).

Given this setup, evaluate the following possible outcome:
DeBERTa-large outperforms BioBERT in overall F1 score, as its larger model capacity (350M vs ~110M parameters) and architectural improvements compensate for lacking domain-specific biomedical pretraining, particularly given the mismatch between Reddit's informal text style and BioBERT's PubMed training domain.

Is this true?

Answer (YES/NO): YES